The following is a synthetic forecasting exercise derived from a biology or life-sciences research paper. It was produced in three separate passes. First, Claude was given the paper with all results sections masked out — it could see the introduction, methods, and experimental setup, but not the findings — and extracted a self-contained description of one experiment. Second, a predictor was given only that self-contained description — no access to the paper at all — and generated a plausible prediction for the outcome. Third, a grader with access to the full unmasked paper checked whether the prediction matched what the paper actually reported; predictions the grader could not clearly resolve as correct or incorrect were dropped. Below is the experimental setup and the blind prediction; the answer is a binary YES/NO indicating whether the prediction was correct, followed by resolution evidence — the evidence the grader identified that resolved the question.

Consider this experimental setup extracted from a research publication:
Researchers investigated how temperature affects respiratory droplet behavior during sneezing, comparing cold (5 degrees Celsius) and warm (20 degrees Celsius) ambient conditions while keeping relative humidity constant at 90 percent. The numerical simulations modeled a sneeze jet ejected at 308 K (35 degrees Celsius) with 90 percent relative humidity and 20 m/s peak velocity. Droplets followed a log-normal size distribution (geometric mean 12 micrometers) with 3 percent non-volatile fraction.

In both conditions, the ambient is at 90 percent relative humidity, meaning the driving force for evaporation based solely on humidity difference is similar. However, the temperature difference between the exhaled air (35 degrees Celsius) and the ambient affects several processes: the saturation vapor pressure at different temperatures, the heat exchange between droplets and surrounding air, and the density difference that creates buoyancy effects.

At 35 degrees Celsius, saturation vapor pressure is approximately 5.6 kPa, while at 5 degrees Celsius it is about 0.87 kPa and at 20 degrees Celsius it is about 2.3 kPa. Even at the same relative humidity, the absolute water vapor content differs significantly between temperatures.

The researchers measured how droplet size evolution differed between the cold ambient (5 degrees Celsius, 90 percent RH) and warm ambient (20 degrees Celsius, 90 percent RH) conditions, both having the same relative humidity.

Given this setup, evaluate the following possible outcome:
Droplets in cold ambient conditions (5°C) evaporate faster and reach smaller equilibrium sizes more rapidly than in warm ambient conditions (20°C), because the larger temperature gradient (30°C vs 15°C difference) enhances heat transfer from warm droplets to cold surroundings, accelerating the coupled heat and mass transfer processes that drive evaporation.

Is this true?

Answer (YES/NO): NO